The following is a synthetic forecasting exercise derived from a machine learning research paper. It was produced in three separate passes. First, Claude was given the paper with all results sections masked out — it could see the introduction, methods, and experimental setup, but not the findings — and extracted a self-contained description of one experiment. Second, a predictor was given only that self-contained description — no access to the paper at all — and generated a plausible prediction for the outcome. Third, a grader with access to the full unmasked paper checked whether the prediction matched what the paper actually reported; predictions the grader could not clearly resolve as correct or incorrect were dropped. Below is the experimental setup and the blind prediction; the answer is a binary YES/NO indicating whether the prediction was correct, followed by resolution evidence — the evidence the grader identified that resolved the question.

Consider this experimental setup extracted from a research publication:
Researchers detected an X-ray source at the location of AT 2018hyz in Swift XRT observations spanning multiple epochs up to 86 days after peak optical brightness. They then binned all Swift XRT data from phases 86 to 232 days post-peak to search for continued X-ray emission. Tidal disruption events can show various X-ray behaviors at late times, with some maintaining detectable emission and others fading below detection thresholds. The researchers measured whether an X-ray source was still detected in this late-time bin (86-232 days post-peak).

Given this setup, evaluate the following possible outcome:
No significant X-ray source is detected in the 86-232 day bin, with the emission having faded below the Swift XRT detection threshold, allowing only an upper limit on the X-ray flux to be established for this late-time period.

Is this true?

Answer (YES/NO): YES